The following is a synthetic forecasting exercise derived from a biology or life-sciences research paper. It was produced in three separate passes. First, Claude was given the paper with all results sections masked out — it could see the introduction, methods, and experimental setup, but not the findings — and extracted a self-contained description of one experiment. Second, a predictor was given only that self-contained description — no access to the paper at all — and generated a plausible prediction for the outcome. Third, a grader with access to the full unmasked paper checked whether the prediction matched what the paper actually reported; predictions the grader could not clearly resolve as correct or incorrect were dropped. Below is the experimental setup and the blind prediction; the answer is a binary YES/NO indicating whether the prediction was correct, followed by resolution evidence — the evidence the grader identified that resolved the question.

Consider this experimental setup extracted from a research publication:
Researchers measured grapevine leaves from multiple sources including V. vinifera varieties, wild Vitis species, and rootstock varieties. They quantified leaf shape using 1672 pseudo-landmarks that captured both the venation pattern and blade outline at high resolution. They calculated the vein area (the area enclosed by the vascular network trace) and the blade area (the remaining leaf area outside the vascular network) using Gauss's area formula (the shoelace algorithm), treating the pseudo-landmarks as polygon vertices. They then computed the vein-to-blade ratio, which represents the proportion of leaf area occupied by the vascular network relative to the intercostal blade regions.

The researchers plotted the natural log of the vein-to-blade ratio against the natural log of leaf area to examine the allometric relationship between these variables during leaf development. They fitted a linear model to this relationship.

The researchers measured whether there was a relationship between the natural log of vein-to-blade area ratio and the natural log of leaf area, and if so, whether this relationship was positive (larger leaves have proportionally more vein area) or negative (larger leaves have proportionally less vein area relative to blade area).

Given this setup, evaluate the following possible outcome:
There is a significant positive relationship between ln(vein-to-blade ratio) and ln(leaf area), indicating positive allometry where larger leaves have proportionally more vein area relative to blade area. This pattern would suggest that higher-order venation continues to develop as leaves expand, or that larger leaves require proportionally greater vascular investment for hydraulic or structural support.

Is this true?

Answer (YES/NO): NO